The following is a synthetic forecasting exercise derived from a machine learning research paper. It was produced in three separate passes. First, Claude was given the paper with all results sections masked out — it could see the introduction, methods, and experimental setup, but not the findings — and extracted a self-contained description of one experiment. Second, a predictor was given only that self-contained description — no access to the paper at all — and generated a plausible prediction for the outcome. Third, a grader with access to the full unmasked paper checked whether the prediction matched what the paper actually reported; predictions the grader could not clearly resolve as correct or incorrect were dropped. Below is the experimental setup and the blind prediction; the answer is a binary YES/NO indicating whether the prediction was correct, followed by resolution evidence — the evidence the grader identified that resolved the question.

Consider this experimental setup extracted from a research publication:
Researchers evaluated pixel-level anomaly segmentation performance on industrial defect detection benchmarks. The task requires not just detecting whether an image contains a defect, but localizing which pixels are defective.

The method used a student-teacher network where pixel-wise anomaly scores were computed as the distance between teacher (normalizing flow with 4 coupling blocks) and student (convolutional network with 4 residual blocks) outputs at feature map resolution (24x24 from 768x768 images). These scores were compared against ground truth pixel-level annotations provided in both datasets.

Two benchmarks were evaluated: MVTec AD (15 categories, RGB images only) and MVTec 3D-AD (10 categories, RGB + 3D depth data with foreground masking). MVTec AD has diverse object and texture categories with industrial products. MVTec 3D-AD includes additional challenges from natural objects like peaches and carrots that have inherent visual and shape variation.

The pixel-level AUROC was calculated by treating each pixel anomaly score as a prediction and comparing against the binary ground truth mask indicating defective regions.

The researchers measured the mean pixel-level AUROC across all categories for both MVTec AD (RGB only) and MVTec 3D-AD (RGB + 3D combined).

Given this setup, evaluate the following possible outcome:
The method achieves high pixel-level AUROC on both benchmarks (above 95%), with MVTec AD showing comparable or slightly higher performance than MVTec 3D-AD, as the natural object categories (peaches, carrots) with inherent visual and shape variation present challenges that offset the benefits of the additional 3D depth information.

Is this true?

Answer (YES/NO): NO